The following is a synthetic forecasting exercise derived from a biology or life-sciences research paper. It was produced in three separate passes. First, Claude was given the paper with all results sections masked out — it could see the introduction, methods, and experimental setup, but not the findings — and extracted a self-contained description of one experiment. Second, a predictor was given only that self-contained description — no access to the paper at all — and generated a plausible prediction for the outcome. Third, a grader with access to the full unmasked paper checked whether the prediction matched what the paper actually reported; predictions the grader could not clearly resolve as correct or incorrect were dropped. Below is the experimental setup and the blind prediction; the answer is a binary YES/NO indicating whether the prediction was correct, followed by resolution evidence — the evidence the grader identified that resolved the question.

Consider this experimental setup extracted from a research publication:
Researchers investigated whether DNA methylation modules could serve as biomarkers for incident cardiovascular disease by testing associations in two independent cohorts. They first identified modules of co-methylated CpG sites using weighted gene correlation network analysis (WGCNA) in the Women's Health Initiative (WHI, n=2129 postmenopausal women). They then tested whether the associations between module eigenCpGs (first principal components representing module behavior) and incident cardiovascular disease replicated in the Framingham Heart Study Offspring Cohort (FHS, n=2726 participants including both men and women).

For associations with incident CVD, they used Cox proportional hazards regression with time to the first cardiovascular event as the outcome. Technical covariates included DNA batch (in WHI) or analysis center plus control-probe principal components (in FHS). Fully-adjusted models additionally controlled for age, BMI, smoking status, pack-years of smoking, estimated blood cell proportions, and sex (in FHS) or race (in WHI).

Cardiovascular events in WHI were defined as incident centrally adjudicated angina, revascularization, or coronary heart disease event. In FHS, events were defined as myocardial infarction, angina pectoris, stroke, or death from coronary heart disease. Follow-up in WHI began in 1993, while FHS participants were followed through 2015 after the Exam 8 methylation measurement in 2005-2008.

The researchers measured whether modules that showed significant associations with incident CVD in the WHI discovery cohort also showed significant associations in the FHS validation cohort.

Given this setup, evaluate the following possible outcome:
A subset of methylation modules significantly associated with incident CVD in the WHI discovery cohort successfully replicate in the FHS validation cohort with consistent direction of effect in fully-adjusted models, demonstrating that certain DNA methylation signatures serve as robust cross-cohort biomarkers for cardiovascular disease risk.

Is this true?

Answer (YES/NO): NO